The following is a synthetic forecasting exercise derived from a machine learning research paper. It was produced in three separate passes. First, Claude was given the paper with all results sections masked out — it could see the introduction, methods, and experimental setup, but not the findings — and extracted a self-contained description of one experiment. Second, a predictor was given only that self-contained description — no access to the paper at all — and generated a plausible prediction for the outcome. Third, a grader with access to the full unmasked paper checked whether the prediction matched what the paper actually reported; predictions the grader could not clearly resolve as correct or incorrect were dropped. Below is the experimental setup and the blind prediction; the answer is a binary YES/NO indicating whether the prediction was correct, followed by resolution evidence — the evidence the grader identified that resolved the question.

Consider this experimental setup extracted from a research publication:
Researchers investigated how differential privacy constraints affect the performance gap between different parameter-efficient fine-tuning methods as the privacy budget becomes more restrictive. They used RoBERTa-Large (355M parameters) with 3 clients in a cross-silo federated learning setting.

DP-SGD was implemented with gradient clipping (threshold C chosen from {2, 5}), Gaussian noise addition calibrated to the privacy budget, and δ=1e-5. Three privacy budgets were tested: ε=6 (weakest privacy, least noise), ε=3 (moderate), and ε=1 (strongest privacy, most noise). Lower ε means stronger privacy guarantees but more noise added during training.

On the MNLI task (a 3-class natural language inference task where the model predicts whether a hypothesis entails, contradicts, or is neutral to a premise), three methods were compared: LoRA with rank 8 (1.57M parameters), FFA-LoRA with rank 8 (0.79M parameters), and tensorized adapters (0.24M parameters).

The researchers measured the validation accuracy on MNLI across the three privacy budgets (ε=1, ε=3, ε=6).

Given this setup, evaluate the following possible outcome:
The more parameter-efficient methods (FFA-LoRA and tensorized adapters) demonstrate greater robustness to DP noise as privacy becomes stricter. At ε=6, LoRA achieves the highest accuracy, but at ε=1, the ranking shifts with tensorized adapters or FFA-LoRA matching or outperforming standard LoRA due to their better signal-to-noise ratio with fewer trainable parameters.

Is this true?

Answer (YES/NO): NO